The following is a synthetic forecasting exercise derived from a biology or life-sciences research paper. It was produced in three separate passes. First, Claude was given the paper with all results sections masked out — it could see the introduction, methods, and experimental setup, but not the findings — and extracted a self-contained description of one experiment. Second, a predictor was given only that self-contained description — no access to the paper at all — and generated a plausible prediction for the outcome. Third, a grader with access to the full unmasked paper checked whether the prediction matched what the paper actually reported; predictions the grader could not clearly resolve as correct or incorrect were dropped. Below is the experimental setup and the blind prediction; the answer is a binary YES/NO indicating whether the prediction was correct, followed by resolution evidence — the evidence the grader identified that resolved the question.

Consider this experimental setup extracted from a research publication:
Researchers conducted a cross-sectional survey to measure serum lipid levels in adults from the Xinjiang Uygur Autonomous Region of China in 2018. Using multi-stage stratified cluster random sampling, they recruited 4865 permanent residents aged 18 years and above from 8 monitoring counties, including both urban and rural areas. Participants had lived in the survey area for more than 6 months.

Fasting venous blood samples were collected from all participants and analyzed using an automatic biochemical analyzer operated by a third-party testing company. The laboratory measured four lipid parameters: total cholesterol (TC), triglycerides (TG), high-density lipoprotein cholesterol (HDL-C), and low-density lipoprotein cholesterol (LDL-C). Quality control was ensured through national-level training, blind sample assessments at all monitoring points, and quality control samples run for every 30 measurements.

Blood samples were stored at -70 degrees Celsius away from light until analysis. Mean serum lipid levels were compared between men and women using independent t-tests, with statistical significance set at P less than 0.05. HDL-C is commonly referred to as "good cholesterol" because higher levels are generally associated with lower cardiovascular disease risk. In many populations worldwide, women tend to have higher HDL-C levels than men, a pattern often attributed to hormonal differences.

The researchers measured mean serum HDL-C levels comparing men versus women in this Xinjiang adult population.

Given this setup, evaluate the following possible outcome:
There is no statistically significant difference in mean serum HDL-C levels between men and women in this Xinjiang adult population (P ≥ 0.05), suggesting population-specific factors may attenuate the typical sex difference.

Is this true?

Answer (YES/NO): NO